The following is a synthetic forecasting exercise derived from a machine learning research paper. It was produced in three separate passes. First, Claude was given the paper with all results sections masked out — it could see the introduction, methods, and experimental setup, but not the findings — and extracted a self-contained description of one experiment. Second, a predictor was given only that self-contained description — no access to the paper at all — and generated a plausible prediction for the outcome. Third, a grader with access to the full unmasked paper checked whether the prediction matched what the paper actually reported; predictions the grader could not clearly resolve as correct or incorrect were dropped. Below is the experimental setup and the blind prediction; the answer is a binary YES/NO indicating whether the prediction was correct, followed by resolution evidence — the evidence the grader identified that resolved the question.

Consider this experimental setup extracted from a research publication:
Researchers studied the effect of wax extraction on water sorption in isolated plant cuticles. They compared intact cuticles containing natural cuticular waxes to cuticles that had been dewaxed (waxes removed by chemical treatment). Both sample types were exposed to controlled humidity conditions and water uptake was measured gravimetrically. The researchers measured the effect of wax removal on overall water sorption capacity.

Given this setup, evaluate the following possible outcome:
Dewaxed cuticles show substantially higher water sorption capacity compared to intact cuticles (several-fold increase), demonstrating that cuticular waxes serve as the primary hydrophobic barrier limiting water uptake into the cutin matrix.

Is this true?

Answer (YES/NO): NO